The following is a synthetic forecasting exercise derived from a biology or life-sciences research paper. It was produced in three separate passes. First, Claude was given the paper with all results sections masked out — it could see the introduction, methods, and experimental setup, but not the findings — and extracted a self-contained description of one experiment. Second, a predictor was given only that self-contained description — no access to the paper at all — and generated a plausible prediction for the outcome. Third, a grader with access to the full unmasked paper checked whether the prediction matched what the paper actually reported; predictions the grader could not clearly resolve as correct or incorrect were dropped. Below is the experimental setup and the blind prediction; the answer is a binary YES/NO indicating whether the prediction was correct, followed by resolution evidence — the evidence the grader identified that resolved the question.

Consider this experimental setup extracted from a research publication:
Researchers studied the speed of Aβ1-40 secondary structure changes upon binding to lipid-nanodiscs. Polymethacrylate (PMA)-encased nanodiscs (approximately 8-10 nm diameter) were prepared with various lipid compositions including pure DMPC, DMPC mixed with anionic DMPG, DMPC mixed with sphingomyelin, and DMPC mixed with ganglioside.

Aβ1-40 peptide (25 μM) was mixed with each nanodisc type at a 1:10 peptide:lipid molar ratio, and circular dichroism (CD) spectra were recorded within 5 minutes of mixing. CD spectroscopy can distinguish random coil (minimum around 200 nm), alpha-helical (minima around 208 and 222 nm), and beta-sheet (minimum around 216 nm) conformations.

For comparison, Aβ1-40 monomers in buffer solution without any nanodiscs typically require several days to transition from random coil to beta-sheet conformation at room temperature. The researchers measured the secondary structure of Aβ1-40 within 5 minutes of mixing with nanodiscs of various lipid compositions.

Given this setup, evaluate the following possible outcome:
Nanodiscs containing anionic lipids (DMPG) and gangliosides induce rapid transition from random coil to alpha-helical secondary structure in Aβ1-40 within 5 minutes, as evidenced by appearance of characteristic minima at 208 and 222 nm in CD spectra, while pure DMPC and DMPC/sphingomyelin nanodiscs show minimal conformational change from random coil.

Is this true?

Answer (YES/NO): NO